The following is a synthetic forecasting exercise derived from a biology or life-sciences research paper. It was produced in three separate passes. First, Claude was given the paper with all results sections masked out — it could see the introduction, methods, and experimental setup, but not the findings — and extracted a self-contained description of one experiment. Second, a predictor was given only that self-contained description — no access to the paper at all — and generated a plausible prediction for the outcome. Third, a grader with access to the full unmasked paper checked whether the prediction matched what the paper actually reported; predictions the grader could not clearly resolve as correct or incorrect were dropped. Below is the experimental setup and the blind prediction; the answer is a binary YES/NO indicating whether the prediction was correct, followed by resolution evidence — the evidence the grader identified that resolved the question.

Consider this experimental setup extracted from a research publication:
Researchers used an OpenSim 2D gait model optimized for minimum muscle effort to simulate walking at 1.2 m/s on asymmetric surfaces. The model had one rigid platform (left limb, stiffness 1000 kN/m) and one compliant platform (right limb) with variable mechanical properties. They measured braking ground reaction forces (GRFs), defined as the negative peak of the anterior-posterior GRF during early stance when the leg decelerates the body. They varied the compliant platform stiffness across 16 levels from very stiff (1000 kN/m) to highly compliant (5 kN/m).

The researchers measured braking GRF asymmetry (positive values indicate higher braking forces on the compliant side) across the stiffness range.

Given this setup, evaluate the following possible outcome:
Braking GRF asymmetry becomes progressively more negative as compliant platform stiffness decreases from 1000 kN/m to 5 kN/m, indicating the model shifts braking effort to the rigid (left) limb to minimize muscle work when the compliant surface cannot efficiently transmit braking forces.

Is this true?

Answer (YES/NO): YES